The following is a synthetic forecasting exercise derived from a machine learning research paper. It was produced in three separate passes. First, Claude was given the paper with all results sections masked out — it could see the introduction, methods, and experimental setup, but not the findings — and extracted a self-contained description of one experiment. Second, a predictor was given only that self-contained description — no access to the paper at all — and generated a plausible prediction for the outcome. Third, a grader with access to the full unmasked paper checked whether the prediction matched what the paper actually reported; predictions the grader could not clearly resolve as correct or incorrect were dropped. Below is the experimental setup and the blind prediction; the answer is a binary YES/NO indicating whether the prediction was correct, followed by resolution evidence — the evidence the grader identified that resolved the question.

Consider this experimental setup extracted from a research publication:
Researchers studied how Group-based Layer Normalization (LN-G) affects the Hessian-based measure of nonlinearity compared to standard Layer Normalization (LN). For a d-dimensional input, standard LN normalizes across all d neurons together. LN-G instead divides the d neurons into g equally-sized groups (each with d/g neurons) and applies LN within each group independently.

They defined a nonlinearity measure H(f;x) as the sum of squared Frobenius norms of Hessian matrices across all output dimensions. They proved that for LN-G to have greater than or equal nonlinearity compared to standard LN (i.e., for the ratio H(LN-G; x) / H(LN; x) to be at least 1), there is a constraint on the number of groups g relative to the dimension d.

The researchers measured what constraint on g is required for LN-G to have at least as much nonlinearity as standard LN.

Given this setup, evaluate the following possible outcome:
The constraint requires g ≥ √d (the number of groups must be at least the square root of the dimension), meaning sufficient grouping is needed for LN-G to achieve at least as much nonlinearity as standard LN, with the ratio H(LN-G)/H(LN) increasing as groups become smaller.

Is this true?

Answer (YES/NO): NO